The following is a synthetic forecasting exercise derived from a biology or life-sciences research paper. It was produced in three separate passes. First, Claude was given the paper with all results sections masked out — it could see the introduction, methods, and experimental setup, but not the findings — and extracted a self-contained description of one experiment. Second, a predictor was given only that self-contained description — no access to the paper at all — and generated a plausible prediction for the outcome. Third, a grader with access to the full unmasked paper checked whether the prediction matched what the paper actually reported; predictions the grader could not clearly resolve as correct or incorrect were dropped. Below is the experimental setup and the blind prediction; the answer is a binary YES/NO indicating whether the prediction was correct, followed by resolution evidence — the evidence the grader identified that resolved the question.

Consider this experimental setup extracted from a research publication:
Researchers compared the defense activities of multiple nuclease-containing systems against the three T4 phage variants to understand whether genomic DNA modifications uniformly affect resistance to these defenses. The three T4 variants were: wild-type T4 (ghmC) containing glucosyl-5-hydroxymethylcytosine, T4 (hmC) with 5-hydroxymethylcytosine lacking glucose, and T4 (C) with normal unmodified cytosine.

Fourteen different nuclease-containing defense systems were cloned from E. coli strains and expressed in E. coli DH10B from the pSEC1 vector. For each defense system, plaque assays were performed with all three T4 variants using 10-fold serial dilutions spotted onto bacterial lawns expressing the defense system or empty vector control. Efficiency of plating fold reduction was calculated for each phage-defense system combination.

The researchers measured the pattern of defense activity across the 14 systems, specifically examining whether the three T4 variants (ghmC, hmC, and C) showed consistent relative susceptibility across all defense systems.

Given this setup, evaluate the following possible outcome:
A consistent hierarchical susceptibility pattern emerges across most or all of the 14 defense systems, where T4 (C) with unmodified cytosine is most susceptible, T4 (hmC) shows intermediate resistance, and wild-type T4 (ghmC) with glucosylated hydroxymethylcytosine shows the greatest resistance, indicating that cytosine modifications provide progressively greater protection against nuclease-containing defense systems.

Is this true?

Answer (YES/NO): NO